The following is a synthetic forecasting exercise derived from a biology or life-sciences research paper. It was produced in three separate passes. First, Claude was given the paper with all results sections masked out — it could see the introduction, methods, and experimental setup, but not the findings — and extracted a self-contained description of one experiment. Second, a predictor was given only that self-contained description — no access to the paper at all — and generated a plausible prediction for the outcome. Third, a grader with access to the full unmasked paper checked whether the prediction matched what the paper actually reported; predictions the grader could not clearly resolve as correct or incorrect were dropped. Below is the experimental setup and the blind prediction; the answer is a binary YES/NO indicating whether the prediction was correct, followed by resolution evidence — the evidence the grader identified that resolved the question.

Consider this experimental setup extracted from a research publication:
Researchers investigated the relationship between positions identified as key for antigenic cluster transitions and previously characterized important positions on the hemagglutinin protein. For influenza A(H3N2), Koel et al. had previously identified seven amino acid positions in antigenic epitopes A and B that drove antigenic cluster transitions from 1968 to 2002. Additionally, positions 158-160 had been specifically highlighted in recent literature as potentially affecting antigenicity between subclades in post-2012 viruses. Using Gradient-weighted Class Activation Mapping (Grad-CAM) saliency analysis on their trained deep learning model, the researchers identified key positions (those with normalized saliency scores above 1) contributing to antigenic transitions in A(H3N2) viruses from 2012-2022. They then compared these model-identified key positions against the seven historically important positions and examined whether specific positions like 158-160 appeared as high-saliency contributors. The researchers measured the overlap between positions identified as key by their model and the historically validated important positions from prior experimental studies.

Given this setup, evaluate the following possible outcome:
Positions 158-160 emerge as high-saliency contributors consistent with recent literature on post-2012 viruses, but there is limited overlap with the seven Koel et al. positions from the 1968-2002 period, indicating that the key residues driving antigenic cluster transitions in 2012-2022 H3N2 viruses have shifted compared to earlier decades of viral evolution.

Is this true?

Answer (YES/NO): NO